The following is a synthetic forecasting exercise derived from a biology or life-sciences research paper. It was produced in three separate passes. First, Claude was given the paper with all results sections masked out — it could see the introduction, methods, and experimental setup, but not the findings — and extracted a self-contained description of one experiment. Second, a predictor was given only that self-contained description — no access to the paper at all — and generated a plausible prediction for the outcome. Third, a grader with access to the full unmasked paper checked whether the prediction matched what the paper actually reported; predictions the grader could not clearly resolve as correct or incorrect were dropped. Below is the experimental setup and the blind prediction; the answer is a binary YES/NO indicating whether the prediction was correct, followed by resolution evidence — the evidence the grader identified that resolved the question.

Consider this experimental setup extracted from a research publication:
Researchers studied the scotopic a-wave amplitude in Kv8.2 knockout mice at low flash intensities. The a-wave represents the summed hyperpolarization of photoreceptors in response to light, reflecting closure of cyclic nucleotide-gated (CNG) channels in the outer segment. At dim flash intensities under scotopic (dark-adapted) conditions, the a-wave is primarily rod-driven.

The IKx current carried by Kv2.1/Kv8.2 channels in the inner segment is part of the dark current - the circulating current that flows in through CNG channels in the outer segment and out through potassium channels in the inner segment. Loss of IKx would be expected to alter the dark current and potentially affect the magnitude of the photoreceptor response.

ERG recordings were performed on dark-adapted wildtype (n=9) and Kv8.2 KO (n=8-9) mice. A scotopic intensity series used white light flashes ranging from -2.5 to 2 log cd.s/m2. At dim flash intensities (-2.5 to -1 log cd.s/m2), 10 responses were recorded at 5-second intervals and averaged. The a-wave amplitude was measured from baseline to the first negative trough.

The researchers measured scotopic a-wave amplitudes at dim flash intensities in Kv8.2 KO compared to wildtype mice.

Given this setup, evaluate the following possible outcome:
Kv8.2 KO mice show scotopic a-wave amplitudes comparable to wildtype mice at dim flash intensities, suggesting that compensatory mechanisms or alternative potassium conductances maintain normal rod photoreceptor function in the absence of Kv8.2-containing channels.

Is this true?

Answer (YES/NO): YES